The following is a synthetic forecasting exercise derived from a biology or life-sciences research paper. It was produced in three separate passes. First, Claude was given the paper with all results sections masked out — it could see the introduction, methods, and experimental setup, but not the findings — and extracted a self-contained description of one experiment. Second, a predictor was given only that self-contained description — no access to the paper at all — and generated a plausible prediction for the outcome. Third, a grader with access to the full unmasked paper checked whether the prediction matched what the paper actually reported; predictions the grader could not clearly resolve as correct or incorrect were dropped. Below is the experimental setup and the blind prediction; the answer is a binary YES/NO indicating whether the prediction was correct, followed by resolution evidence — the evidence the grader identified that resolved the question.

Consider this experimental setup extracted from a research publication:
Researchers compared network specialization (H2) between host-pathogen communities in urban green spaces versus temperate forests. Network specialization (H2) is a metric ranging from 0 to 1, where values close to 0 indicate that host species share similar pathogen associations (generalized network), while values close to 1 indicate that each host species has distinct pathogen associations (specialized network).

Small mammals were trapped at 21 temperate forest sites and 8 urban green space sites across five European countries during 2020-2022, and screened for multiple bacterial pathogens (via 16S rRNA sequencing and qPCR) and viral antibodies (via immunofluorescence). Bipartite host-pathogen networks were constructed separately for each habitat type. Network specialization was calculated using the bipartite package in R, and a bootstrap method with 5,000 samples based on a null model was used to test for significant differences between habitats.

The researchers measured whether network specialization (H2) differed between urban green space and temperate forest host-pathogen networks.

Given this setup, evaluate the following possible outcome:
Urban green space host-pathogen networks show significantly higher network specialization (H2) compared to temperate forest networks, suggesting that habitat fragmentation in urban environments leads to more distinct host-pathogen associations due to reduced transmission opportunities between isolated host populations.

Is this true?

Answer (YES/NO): NO